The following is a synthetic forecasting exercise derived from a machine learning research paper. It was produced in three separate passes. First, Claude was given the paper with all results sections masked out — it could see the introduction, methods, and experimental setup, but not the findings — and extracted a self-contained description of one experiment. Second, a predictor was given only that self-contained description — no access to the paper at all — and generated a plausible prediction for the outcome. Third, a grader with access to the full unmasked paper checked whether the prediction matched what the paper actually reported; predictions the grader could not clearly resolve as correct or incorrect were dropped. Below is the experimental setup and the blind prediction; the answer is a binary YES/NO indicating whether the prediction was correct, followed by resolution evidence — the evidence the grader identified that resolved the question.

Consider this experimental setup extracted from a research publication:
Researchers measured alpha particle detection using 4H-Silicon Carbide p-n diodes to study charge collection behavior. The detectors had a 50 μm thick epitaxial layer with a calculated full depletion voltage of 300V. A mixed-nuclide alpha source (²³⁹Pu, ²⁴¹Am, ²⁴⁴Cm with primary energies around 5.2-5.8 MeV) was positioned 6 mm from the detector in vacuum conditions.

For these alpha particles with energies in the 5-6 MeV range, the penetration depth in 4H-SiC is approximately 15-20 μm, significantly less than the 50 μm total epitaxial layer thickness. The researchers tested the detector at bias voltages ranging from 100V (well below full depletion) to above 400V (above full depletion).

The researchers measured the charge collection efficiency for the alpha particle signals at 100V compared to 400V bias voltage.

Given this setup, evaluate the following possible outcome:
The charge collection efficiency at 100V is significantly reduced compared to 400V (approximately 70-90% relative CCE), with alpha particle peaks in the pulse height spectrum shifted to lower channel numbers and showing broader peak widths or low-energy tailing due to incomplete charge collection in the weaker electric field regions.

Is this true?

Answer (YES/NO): NO